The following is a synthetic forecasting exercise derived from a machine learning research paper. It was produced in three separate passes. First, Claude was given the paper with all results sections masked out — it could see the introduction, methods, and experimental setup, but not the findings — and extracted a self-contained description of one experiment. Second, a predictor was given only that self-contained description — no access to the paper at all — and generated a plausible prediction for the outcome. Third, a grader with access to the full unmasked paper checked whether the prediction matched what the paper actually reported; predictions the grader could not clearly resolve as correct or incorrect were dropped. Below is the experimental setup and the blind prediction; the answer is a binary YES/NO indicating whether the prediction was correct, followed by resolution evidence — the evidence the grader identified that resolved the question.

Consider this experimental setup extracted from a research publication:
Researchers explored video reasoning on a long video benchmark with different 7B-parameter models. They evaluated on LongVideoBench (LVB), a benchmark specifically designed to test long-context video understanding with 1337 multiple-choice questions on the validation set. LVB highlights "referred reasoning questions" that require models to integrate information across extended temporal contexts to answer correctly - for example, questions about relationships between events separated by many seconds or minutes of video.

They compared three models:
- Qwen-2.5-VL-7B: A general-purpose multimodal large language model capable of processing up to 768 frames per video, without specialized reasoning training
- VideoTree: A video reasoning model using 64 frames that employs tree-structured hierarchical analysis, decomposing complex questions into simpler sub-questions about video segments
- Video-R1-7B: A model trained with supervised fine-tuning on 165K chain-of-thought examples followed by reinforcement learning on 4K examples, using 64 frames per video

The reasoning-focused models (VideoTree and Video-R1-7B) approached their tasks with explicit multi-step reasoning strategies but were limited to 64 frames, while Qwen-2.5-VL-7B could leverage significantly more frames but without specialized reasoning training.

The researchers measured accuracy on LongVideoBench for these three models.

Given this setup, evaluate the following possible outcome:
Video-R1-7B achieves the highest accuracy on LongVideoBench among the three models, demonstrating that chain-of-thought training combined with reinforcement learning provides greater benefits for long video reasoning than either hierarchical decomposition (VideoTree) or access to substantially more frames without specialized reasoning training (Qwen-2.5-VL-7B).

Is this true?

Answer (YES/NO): NO